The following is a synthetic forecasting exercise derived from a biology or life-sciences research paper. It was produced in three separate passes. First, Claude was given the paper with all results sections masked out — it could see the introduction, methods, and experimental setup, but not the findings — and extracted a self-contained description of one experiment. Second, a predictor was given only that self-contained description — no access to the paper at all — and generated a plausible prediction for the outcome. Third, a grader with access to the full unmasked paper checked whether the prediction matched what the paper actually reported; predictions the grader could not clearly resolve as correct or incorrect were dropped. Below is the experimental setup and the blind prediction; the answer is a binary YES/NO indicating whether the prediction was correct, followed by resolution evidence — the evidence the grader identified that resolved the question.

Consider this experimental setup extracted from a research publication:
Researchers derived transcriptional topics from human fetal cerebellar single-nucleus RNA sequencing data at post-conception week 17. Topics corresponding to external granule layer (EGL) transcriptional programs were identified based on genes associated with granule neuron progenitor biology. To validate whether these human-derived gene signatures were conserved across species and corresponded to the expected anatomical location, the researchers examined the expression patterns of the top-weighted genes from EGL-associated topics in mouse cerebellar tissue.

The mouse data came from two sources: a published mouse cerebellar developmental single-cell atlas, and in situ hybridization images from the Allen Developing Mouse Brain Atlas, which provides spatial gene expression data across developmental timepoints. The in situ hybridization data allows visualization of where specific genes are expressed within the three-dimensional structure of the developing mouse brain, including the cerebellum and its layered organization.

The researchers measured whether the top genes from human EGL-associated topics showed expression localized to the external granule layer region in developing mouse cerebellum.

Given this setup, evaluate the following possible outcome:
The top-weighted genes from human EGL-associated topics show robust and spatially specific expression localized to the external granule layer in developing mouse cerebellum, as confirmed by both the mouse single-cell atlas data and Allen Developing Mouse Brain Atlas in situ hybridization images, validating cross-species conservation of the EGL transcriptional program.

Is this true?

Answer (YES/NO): YES